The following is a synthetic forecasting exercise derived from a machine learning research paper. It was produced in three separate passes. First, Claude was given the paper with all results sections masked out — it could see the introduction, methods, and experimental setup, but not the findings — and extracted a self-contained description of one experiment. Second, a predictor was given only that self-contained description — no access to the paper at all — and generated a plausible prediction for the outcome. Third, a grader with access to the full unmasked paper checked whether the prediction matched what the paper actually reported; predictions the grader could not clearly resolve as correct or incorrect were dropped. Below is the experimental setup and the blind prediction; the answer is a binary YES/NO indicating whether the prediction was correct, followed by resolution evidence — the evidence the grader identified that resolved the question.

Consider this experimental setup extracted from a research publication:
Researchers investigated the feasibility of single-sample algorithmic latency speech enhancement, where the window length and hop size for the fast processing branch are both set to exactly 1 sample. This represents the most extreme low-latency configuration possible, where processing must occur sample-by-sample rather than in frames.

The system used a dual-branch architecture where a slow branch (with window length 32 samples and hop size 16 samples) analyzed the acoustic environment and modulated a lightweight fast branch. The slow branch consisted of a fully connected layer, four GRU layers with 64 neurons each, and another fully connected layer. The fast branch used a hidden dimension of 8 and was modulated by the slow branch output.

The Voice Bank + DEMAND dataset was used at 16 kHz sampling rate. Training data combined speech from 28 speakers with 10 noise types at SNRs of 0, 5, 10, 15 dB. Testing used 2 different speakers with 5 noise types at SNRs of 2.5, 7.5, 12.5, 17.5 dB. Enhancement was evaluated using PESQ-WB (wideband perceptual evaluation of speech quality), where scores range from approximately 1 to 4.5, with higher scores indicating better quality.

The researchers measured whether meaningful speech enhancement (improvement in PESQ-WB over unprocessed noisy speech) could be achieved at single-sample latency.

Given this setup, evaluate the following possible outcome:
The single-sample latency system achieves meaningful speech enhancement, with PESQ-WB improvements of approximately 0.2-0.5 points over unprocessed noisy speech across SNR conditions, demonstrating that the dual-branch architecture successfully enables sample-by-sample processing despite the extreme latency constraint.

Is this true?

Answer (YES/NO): NO